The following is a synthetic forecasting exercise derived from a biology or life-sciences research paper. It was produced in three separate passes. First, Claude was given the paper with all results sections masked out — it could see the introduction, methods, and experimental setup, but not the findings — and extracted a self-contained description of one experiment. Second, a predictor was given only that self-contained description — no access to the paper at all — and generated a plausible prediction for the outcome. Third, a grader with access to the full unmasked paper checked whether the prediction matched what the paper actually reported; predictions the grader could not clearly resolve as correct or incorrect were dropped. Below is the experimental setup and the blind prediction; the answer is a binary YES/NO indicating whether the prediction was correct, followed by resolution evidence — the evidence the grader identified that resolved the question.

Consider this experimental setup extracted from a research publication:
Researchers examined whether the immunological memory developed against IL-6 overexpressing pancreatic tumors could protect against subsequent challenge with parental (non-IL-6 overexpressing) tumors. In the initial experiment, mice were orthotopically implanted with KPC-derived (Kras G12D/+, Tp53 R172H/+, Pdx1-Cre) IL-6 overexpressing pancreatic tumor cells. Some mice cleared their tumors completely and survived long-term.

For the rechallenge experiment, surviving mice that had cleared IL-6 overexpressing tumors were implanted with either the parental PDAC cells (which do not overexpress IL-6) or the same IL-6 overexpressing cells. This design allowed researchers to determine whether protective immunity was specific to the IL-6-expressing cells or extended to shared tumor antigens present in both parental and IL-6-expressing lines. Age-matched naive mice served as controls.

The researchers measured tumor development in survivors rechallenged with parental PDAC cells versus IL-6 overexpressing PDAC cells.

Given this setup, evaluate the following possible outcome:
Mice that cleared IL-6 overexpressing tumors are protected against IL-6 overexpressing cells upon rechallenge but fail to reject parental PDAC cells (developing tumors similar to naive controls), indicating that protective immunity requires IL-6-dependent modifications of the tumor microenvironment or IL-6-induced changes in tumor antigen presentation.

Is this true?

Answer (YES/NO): NO